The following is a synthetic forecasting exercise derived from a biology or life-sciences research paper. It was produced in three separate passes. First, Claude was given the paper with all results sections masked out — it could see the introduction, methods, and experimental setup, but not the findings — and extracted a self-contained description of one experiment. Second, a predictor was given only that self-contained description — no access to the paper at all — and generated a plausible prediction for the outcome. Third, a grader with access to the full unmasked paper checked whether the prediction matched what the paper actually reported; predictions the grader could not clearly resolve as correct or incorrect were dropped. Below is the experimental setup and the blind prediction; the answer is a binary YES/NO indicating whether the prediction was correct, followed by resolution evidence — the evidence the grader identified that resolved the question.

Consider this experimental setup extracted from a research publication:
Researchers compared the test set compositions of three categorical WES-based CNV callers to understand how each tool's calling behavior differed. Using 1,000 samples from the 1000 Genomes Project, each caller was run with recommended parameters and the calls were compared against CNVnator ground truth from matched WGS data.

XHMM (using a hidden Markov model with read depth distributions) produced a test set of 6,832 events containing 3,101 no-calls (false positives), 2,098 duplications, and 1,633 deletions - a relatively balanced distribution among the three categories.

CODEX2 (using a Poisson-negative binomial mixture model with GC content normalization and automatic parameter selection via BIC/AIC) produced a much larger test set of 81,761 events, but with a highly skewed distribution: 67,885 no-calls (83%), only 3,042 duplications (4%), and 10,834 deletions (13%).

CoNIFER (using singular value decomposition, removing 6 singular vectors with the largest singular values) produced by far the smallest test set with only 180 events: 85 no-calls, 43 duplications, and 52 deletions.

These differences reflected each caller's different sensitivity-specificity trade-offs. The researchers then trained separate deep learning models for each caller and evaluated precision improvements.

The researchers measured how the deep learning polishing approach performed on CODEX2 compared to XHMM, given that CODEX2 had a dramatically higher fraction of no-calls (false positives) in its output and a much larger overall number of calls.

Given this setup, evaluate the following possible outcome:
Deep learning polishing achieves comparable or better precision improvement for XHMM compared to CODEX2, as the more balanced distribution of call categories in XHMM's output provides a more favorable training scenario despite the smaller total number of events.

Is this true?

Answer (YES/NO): YES